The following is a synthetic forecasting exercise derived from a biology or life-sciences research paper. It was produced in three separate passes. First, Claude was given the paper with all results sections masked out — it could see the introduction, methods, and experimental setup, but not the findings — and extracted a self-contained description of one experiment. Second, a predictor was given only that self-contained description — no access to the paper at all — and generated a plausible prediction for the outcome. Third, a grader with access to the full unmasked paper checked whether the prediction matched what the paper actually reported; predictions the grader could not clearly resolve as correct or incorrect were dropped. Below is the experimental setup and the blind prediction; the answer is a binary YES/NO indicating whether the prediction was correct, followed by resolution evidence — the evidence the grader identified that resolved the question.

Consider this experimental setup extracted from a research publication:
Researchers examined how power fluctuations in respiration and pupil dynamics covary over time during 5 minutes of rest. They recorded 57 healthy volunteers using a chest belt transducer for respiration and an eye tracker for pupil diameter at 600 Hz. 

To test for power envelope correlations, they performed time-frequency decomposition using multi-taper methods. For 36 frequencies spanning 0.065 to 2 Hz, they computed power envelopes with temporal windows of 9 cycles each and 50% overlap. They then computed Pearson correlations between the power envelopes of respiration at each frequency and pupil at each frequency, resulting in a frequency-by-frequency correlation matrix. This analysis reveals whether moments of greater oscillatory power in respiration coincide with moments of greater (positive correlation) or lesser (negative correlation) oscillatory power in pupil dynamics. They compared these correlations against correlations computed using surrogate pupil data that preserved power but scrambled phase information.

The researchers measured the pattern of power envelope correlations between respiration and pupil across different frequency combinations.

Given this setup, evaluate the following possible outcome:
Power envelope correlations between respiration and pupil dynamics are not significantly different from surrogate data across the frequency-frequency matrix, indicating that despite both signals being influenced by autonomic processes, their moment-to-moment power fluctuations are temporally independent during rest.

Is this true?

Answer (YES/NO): NO